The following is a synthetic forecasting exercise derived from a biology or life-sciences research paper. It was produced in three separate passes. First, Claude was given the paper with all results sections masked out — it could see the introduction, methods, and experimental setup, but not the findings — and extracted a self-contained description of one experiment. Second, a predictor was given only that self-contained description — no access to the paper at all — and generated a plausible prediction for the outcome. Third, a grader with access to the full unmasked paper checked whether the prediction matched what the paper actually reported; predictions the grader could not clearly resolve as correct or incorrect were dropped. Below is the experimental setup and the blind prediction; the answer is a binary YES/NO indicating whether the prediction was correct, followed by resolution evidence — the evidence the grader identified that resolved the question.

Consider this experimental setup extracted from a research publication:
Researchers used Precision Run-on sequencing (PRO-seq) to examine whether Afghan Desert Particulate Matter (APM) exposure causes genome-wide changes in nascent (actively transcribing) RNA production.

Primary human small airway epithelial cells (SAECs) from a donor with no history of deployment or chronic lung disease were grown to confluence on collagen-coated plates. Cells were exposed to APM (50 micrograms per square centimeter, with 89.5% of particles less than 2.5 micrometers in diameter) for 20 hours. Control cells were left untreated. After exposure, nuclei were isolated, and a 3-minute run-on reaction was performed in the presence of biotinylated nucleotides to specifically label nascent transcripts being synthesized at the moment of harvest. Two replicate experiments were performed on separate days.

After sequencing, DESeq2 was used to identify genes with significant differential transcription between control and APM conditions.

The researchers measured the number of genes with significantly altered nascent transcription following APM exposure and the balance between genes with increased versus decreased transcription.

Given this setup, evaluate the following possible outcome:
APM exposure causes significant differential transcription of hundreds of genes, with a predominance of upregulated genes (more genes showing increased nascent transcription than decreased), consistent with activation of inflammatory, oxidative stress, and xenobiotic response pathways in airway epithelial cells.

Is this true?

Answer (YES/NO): NO